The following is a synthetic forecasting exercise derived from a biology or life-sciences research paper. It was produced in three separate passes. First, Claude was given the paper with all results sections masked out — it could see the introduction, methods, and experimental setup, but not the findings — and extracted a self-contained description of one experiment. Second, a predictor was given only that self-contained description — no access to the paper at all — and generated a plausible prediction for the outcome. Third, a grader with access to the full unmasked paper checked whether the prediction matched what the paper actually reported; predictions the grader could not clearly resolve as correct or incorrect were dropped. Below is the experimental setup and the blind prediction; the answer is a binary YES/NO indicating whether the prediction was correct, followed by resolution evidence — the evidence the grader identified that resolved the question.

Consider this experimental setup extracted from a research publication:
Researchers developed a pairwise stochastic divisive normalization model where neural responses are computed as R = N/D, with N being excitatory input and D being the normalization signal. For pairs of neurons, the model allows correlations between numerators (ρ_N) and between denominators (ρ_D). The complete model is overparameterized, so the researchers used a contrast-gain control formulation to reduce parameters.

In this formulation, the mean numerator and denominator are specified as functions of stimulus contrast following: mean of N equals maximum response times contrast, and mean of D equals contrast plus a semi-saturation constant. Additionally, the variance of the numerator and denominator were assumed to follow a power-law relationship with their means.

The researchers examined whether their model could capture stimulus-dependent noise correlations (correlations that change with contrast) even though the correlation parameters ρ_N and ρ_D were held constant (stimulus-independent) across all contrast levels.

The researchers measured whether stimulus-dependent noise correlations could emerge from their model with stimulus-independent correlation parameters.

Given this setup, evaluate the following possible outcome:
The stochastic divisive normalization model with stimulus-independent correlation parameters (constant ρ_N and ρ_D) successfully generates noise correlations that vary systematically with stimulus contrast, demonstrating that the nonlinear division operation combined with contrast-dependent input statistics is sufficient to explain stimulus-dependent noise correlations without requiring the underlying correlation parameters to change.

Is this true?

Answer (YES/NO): YES